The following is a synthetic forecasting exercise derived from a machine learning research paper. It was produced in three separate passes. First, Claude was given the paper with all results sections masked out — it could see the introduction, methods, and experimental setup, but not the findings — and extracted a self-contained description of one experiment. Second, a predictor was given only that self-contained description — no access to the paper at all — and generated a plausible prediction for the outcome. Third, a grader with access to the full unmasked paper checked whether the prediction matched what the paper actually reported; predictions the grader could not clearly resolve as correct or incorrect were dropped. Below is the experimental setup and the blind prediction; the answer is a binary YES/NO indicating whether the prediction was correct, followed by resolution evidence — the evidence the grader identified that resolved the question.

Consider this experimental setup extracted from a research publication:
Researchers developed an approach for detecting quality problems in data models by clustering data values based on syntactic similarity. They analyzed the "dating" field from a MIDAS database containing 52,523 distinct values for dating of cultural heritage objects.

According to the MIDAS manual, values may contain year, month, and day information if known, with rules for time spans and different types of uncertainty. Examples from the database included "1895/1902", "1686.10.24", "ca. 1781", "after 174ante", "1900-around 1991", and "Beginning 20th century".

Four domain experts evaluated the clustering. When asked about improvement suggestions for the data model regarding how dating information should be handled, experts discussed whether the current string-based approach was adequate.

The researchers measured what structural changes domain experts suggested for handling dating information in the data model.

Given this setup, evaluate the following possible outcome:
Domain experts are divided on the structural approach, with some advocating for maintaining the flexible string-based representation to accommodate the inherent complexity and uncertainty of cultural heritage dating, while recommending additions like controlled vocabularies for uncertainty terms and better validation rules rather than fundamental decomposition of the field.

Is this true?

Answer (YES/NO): NO